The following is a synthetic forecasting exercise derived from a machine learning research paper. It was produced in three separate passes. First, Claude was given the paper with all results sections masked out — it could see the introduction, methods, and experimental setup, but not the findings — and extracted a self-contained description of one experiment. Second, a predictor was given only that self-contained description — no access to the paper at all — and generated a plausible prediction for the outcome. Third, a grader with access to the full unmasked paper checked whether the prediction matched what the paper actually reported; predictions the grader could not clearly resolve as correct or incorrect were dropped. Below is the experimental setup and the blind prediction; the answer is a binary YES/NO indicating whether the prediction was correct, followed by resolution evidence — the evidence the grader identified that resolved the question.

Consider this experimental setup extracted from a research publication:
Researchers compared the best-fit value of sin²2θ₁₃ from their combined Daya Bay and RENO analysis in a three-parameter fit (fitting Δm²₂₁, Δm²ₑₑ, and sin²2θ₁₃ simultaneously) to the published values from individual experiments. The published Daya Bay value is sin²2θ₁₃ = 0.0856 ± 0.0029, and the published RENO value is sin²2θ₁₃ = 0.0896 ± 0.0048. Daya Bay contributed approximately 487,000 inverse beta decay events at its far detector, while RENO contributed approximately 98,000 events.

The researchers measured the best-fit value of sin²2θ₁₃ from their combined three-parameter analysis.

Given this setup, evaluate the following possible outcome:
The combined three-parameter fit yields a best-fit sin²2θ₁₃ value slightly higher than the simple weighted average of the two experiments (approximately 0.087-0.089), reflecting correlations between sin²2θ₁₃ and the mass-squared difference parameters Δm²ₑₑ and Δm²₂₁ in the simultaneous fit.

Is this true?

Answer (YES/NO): YES